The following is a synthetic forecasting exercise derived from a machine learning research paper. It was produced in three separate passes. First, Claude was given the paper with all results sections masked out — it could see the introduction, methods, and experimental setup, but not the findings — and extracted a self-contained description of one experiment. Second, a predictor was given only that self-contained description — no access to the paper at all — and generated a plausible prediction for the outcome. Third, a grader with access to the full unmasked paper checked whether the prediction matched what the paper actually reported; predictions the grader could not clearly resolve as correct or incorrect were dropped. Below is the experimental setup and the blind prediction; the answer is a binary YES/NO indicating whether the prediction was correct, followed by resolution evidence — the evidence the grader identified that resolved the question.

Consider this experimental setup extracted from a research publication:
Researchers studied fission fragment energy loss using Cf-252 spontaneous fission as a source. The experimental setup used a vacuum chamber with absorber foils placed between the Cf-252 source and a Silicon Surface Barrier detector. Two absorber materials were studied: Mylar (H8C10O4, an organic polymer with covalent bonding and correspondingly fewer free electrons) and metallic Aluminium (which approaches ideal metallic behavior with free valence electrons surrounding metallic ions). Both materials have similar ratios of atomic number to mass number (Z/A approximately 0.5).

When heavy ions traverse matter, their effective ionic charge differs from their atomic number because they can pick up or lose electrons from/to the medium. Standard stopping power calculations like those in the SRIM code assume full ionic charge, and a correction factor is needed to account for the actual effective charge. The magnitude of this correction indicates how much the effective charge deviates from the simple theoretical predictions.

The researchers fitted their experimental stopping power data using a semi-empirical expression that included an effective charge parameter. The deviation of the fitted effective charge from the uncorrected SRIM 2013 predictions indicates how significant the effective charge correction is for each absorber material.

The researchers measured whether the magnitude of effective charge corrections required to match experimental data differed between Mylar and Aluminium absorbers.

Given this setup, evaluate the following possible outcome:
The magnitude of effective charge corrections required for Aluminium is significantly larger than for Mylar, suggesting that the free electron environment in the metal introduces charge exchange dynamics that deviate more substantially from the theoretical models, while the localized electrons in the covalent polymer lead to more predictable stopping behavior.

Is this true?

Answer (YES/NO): NO